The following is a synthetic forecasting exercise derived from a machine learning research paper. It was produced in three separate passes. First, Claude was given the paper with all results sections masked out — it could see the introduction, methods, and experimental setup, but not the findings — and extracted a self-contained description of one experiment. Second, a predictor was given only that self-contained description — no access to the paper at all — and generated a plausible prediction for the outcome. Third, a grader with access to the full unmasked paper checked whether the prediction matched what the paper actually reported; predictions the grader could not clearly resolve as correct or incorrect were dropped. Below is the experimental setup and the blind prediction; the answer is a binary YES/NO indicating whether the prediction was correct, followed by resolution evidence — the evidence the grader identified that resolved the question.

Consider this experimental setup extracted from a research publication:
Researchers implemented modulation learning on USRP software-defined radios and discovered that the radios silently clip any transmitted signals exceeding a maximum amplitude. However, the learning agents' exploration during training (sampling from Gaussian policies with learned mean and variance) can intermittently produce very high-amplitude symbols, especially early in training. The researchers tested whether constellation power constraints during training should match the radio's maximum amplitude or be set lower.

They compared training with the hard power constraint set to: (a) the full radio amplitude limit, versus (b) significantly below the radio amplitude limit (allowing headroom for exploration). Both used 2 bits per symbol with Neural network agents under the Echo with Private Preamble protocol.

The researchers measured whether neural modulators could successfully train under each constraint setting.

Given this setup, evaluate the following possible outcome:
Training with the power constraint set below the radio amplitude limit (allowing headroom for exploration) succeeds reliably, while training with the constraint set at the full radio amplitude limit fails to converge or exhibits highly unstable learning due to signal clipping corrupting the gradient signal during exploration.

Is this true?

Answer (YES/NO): YES